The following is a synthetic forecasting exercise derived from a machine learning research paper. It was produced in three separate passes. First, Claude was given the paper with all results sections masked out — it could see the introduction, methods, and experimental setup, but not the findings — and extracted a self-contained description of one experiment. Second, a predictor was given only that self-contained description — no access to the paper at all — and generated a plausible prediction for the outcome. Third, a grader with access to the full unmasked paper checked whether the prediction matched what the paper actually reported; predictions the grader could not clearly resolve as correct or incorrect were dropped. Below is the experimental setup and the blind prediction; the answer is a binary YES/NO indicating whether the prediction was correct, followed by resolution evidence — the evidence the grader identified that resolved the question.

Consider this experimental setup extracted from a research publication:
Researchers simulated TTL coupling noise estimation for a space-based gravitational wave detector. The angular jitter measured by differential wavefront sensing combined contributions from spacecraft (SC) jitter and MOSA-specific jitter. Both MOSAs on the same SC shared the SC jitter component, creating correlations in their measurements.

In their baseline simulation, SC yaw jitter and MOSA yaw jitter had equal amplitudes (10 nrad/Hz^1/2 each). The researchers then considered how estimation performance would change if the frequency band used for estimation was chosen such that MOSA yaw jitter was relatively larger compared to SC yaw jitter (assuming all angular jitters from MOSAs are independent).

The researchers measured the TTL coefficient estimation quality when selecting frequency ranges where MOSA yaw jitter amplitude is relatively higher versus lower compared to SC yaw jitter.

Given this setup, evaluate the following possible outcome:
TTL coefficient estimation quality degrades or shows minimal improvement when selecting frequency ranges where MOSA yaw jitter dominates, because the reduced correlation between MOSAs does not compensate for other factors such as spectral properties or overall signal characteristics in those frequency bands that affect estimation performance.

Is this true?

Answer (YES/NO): NO